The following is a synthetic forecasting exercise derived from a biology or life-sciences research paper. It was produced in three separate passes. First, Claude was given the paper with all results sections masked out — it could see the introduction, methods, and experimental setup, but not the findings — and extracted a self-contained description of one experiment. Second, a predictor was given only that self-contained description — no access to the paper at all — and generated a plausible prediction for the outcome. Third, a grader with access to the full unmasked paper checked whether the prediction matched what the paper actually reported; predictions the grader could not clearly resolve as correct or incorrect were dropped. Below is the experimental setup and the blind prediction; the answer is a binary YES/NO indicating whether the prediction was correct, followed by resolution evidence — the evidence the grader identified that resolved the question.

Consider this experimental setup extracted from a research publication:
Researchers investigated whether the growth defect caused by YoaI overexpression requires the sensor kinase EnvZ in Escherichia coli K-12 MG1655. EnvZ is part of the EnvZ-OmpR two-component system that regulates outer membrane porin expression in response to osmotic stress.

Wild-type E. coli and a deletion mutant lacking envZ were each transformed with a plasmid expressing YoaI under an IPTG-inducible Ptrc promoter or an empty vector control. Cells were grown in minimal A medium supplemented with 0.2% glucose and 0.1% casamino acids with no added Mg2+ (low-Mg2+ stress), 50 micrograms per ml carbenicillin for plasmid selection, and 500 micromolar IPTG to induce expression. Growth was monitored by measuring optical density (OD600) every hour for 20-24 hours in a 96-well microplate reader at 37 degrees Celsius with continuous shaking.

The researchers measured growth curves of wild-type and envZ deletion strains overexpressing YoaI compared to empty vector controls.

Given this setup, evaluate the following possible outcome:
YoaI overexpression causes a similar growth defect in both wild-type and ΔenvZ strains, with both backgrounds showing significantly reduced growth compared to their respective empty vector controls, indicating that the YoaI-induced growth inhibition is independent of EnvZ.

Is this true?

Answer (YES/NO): YES